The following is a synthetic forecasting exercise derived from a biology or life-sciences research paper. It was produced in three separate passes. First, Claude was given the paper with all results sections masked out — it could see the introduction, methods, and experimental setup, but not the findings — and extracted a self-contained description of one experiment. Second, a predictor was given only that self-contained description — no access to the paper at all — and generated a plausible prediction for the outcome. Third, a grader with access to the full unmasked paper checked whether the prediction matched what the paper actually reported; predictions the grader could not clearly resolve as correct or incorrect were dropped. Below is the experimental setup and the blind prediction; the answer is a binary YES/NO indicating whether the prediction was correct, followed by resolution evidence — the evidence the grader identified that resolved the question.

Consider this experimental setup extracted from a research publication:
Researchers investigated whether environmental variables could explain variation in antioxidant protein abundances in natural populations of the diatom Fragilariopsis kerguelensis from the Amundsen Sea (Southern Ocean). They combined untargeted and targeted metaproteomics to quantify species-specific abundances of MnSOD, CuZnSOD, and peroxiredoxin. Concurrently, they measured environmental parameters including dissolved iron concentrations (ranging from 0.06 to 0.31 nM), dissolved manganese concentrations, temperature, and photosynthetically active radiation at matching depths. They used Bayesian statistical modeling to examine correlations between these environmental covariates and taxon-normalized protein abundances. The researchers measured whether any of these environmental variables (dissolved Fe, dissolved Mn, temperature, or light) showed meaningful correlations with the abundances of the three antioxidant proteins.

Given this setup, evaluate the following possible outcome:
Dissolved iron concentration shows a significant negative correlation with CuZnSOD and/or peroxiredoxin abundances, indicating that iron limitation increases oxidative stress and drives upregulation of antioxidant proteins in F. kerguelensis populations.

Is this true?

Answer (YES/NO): NO